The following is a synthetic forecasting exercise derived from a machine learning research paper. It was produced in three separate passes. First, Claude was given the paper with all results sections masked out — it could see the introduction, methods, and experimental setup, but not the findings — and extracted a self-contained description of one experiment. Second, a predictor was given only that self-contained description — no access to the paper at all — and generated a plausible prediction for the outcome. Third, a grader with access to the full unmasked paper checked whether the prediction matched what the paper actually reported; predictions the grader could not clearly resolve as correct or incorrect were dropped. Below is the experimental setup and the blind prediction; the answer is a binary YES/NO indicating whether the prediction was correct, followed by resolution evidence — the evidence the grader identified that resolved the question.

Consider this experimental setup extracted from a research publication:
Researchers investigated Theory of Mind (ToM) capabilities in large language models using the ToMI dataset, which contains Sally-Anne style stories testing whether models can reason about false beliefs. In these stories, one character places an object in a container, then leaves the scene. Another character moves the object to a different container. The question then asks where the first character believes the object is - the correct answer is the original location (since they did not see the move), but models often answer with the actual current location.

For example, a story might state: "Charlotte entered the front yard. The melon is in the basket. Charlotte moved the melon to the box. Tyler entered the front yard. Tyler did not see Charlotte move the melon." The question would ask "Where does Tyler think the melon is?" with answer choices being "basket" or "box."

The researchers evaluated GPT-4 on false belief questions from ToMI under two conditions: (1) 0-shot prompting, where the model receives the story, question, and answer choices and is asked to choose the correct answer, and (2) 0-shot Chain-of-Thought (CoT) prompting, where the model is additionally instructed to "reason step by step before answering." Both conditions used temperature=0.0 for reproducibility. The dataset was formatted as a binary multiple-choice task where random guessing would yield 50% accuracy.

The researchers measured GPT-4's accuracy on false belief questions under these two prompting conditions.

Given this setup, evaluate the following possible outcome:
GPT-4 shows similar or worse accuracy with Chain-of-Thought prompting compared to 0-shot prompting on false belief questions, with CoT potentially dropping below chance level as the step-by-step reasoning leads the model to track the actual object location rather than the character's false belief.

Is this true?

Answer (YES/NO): NO